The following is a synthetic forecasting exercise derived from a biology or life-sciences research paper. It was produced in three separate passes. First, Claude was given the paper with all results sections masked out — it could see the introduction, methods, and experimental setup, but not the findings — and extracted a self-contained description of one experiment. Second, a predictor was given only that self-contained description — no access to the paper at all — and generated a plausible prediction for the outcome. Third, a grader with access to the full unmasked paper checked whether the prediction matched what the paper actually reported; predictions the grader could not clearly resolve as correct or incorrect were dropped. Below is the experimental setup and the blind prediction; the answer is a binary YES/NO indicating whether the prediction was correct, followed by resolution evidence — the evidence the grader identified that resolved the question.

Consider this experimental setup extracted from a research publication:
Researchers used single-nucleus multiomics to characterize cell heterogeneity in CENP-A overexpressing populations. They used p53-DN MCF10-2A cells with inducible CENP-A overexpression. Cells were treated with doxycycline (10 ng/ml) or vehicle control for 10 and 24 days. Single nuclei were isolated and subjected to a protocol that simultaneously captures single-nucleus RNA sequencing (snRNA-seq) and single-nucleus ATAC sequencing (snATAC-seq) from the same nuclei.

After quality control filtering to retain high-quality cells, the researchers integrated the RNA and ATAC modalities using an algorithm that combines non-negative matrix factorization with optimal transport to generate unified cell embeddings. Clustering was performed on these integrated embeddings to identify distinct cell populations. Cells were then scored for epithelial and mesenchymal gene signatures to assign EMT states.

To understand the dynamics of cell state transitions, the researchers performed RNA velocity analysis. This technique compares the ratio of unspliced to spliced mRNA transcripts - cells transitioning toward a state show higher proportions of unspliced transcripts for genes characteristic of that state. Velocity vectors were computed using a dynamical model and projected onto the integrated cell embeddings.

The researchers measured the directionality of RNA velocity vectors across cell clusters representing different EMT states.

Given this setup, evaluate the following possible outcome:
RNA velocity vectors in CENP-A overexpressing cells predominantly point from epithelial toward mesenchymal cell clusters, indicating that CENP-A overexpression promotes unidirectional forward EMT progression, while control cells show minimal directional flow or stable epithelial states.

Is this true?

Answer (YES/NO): NO